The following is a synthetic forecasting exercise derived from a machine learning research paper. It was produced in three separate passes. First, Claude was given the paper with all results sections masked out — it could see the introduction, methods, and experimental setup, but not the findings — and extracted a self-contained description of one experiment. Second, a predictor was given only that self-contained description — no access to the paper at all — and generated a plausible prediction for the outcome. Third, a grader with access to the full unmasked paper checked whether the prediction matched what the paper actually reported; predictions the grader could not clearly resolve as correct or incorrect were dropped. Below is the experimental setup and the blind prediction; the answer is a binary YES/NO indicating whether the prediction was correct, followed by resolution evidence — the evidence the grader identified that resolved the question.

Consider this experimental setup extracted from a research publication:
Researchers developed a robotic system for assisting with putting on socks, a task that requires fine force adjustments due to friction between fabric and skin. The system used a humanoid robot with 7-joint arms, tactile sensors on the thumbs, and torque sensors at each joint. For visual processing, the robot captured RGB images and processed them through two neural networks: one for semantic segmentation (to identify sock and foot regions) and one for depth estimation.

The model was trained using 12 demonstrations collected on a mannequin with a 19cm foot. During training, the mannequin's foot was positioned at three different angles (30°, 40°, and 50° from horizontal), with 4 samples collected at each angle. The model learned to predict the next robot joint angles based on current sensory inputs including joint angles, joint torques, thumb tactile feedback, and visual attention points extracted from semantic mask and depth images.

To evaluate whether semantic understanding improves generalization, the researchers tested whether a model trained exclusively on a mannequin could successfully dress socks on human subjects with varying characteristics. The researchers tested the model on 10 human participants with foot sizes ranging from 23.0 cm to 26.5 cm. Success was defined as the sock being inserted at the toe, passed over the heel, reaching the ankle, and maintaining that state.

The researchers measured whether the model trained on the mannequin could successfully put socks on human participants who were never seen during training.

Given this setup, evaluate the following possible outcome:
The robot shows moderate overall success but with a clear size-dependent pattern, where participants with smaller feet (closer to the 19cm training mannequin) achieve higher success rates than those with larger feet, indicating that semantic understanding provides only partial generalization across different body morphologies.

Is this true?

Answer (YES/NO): NO